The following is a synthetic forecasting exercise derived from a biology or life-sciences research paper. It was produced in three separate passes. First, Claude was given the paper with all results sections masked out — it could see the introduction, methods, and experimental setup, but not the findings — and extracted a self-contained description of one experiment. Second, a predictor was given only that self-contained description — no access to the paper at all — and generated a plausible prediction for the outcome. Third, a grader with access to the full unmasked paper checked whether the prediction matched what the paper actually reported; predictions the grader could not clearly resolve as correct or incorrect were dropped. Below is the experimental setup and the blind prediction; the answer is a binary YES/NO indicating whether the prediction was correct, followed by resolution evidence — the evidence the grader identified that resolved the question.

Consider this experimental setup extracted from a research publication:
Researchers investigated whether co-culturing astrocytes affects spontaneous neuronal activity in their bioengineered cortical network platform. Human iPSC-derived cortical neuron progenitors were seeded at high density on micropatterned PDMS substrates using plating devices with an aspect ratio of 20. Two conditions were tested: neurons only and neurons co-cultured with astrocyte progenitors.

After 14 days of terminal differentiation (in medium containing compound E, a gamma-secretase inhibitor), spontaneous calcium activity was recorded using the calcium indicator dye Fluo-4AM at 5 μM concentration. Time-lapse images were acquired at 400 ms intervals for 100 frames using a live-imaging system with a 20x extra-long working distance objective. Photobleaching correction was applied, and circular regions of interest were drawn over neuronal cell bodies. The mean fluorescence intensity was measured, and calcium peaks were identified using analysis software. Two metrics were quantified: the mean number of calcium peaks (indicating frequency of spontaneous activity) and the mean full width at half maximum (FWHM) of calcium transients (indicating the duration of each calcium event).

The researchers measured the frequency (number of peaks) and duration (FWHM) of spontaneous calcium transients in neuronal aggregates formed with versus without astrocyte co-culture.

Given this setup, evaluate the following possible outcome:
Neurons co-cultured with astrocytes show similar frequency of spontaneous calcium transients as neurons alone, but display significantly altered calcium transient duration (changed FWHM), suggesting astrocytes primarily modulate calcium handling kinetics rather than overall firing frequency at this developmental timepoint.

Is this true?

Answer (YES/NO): YES